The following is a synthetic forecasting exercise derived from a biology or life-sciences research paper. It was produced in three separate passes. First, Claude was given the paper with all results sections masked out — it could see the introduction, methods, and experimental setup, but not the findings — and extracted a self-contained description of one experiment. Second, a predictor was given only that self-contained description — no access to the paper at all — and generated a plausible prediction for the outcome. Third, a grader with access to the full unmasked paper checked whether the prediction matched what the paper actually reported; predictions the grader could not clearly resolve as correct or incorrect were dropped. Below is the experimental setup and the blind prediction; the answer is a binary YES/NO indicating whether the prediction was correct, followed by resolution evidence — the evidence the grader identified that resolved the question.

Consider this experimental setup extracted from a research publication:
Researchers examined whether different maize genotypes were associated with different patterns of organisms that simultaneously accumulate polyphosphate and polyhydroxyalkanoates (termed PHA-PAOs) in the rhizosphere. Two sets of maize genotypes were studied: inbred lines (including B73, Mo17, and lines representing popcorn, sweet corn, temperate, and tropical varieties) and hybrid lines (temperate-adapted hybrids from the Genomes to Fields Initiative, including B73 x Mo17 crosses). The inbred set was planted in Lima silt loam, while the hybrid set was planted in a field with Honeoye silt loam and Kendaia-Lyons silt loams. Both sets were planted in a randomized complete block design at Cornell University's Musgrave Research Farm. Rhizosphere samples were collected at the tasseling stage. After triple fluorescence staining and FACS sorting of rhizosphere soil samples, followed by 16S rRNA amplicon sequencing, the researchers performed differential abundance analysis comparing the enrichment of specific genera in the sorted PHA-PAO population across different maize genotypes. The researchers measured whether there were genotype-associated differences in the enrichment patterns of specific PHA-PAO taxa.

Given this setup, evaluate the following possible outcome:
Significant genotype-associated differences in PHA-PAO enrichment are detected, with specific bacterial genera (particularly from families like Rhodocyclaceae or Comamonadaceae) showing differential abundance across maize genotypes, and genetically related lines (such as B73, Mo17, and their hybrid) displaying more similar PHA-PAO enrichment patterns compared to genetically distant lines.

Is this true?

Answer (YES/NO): NO